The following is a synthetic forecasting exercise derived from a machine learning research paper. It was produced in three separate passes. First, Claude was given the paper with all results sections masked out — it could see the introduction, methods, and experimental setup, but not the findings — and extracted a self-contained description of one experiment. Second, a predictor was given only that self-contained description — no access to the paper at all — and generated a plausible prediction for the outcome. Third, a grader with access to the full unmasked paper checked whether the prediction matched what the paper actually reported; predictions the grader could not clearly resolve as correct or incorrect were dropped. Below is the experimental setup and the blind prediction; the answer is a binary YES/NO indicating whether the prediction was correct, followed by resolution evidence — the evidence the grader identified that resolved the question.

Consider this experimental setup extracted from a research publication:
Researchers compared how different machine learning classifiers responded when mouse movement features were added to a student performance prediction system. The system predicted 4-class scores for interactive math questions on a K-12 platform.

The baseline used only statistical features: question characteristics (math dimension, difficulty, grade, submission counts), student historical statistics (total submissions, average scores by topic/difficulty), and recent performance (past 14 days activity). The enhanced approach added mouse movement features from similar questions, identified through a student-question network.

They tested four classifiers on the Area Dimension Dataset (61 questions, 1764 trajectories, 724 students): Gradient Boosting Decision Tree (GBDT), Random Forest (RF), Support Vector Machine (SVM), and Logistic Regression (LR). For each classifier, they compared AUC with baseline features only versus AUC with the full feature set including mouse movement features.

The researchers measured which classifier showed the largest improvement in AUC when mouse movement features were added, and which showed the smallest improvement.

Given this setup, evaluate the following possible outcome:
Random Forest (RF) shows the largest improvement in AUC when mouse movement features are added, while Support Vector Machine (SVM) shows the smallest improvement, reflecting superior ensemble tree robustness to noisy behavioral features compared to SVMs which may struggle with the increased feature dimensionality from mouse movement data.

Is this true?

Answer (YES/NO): NO